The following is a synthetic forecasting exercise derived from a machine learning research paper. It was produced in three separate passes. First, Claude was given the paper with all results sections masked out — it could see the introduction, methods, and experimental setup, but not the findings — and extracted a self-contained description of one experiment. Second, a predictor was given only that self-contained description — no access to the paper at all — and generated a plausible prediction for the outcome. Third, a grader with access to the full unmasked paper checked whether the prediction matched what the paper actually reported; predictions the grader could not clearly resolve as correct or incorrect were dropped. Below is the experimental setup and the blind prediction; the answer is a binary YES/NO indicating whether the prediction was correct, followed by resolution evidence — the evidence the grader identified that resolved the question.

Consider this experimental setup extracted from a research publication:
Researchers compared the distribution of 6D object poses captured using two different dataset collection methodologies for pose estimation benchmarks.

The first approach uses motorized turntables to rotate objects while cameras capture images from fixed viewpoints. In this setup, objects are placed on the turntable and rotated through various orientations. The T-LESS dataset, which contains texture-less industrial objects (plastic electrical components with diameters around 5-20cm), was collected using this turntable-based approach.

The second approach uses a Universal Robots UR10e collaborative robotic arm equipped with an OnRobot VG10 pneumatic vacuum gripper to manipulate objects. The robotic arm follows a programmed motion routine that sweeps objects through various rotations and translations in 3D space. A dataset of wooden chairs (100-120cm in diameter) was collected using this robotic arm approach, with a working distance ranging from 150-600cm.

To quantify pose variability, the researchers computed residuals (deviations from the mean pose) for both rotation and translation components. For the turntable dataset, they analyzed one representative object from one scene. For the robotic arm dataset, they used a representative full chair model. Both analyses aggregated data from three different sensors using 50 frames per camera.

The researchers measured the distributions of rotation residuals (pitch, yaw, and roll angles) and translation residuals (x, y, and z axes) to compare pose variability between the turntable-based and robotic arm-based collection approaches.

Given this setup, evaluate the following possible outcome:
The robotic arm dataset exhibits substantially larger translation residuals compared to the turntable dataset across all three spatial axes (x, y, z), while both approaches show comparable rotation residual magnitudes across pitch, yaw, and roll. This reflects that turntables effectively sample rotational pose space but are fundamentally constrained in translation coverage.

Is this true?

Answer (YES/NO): NO